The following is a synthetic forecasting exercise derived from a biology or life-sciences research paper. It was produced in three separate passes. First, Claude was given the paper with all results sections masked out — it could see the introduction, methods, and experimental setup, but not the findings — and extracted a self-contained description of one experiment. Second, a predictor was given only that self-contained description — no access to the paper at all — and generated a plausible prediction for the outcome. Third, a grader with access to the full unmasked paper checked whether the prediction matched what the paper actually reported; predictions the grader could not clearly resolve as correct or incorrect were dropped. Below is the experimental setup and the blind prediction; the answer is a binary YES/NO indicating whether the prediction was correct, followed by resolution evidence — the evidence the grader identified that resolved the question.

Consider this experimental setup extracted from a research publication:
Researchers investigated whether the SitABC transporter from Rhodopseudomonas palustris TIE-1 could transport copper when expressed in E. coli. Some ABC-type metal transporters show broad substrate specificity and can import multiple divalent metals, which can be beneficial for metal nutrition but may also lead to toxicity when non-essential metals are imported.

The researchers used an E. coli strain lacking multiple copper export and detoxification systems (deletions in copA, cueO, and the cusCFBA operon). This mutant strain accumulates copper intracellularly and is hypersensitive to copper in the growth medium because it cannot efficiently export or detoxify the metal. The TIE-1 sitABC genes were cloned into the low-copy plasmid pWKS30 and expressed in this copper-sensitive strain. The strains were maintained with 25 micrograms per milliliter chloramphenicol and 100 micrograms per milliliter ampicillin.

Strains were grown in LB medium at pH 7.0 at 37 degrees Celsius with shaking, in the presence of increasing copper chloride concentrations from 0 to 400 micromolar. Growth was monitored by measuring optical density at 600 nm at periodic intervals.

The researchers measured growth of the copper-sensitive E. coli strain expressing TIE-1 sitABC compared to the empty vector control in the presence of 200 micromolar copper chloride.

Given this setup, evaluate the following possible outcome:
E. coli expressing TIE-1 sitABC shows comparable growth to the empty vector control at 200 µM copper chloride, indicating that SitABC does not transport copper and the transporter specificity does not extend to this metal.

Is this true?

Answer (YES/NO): YES